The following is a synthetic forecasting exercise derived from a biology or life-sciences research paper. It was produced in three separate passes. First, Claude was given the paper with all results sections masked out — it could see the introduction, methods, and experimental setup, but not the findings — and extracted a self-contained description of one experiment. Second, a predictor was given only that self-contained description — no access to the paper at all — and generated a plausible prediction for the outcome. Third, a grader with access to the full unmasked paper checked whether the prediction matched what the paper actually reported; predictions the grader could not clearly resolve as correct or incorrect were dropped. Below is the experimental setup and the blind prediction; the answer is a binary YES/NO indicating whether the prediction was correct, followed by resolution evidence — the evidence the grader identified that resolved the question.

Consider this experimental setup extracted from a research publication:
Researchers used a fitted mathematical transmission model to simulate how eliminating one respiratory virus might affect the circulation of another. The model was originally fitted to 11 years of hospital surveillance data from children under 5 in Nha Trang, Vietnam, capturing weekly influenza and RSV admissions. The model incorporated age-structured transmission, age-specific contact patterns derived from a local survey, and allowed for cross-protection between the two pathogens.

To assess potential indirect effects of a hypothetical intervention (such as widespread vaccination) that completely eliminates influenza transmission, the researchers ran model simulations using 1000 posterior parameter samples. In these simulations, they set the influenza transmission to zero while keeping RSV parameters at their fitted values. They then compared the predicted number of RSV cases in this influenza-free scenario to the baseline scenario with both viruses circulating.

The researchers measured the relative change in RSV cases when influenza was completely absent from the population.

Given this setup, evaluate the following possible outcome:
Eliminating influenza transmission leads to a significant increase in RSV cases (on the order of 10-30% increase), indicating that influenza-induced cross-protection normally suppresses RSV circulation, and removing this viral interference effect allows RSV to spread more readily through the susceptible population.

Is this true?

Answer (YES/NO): NO